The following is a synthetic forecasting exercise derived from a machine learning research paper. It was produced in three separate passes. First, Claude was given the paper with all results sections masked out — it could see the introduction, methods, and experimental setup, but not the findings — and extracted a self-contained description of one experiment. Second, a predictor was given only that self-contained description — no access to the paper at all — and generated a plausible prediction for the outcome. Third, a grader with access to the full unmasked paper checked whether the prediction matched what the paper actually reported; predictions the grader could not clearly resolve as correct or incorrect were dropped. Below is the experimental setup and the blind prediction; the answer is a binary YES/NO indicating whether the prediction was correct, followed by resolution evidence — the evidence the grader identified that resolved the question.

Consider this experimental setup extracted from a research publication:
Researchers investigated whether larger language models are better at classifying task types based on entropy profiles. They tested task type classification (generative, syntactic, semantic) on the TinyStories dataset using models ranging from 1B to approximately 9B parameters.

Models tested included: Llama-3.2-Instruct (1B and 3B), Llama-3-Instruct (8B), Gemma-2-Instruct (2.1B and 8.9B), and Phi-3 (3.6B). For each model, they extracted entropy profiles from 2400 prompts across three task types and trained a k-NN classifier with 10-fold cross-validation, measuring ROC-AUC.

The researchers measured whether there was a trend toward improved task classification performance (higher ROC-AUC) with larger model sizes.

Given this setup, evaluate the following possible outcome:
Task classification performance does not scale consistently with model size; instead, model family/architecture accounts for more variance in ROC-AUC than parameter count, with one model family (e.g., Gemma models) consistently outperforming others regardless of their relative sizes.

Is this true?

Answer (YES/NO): YES